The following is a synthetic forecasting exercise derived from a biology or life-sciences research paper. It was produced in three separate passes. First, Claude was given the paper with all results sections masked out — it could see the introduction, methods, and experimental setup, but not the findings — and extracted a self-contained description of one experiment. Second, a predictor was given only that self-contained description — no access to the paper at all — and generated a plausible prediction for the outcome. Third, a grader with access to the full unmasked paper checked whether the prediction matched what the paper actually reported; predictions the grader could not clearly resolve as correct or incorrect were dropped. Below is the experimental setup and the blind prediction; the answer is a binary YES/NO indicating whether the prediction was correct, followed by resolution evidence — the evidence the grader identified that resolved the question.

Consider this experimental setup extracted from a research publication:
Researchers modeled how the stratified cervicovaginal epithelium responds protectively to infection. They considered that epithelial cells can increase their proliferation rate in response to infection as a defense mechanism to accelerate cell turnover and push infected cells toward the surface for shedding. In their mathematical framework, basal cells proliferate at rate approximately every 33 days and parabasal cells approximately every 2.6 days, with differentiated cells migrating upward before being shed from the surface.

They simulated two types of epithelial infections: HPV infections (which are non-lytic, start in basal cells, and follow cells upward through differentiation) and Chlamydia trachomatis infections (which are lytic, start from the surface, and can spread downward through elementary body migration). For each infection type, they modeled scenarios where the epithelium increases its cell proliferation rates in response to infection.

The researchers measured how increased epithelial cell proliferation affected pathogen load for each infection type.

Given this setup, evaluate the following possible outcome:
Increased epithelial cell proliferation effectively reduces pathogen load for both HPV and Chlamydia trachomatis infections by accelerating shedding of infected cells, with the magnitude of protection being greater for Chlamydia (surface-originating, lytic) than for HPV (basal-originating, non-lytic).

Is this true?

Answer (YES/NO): NO